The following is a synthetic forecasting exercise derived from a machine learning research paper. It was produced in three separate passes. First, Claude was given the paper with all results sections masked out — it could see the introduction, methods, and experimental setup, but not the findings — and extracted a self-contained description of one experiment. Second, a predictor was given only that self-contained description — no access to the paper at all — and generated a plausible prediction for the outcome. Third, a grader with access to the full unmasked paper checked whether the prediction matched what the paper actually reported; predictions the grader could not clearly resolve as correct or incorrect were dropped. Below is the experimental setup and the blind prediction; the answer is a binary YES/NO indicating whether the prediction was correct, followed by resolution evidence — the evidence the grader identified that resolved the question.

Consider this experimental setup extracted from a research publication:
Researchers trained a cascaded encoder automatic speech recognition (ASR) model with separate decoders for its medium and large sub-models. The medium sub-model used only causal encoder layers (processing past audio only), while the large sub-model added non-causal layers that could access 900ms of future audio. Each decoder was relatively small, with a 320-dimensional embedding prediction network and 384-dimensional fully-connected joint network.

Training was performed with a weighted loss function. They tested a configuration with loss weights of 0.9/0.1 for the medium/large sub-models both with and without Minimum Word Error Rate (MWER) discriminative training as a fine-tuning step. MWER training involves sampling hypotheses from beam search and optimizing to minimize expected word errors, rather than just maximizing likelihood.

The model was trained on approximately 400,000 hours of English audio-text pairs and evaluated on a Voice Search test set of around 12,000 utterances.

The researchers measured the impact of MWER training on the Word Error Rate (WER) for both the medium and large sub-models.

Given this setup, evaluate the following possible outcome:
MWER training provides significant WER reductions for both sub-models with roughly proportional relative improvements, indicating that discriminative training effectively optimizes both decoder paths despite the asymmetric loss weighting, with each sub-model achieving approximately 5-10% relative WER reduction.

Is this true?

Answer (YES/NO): YES